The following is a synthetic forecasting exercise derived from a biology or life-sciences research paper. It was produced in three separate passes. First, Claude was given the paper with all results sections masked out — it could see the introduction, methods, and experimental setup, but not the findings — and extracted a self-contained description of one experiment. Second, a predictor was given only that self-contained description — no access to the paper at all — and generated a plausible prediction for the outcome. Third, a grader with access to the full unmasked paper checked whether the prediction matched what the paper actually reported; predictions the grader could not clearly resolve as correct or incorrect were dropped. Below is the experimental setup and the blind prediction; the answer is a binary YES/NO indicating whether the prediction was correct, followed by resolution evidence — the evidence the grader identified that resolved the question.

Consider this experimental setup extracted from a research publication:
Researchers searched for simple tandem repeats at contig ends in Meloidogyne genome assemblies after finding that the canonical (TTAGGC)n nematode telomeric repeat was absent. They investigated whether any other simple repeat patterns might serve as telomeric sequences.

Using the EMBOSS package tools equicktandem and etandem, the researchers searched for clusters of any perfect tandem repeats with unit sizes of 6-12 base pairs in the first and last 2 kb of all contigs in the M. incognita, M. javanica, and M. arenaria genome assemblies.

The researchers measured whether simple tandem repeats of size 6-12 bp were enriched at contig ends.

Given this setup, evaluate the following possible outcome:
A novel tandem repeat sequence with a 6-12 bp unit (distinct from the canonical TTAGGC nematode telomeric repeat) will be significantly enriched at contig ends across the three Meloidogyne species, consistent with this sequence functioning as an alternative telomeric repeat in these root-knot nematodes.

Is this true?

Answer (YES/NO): NO